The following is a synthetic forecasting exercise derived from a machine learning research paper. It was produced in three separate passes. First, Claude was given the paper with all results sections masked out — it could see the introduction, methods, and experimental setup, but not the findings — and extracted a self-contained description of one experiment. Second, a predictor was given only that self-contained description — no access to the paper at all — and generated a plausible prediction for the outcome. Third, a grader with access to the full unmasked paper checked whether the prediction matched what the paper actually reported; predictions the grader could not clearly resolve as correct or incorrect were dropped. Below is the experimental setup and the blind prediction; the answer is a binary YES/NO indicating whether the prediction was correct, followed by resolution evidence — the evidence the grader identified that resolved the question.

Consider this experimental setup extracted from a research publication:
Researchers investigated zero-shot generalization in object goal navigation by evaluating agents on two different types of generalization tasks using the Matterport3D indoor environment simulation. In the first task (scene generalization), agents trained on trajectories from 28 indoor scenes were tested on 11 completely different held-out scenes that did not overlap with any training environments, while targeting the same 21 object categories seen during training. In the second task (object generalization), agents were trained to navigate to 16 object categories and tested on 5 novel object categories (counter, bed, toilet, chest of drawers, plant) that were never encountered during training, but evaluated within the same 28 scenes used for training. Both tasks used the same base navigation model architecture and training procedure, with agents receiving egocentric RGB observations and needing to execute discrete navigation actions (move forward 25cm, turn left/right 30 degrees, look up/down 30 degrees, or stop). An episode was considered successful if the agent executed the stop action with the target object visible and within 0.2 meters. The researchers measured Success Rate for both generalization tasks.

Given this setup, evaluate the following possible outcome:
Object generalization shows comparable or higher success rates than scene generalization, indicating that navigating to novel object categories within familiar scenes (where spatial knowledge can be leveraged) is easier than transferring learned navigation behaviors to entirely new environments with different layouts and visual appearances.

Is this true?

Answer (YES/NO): NO